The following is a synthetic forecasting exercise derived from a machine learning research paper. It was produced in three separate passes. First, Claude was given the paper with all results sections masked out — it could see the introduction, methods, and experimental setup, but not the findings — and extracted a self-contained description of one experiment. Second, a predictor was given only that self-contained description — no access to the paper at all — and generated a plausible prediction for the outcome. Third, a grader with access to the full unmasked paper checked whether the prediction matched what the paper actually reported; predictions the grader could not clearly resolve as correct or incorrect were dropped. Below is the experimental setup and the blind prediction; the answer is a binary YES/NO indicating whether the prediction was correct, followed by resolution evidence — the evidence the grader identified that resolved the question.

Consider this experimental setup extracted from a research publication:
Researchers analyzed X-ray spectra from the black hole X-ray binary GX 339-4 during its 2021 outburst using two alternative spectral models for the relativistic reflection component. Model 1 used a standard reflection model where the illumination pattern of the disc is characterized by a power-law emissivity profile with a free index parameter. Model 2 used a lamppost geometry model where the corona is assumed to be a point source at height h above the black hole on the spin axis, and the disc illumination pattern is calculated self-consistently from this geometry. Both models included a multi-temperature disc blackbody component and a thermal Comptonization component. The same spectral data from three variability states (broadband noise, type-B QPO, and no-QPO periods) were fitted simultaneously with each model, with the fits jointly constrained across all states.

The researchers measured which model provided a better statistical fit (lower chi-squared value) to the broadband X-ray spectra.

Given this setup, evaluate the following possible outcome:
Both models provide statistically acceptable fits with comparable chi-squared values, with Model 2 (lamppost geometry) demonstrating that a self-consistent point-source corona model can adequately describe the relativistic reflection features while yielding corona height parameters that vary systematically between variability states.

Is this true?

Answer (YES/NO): NO